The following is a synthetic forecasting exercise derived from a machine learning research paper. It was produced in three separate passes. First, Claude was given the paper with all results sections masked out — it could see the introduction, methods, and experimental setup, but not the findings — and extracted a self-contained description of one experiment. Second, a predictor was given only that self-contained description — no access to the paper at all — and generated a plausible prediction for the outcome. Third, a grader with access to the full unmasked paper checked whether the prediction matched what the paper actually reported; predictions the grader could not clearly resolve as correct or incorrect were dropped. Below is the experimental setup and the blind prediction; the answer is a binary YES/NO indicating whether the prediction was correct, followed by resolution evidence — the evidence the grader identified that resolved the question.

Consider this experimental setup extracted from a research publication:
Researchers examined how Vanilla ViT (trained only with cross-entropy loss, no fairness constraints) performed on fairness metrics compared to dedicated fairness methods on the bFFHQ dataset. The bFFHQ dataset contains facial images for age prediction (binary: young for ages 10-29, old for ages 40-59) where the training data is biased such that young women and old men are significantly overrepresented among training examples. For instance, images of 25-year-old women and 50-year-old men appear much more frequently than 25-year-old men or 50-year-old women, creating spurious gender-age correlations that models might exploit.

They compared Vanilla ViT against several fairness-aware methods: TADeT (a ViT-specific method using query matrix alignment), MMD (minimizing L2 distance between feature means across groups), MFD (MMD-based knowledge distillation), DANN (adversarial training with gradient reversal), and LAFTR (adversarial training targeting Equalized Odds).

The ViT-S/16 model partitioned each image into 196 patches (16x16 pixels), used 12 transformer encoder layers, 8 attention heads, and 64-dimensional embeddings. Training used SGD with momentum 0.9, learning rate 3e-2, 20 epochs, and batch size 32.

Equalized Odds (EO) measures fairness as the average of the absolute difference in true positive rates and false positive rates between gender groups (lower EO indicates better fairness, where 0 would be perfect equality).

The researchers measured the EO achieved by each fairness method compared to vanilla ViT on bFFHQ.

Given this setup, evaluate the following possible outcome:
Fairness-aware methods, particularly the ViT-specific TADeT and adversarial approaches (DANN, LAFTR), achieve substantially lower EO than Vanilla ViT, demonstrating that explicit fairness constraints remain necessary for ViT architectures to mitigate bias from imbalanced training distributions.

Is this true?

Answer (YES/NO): NO